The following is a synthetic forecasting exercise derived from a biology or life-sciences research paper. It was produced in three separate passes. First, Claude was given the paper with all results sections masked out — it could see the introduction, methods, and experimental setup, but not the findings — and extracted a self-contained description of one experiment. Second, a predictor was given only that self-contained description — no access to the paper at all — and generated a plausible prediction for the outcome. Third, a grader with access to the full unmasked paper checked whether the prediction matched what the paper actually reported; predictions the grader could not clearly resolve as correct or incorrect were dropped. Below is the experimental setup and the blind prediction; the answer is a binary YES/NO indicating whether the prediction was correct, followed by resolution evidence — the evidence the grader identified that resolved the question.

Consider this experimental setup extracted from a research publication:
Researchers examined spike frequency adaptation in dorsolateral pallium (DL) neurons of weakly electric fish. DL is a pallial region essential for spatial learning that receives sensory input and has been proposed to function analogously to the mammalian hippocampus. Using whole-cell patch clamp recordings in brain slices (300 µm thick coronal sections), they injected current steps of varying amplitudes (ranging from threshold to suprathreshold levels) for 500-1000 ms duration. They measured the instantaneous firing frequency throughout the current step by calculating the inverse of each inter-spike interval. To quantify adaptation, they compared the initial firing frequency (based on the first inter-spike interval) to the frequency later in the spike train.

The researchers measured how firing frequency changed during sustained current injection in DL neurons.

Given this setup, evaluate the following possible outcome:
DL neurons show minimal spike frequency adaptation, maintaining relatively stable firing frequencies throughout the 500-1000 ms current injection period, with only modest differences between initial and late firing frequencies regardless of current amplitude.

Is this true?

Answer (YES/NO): NO